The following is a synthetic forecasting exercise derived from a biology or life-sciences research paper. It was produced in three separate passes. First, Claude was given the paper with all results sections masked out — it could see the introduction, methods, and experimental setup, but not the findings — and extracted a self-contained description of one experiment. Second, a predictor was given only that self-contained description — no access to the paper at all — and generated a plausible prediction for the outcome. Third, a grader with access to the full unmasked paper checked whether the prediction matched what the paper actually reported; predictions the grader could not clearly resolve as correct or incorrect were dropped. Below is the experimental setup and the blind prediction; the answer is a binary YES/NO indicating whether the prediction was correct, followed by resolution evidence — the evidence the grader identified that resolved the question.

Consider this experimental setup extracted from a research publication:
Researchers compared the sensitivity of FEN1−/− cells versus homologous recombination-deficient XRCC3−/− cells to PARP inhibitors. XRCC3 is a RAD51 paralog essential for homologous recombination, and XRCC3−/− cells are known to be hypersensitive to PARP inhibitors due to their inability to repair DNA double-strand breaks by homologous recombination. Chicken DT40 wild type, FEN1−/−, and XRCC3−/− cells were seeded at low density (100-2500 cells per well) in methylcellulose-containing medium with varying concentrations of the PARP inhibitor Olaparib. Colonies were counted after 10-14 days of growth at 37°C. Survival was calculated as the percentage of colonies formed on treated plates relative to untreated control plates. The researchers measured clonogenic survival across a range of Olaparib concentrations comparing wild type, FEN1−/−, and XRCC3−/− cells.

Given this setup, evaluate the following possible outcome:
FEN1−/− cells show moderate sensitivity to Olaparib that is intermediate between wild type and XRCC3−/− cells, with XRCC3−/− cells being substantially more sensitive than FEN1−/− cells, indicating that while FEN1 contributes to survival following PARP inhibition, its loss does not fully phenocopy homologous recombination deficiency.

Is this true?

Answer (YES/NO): NO